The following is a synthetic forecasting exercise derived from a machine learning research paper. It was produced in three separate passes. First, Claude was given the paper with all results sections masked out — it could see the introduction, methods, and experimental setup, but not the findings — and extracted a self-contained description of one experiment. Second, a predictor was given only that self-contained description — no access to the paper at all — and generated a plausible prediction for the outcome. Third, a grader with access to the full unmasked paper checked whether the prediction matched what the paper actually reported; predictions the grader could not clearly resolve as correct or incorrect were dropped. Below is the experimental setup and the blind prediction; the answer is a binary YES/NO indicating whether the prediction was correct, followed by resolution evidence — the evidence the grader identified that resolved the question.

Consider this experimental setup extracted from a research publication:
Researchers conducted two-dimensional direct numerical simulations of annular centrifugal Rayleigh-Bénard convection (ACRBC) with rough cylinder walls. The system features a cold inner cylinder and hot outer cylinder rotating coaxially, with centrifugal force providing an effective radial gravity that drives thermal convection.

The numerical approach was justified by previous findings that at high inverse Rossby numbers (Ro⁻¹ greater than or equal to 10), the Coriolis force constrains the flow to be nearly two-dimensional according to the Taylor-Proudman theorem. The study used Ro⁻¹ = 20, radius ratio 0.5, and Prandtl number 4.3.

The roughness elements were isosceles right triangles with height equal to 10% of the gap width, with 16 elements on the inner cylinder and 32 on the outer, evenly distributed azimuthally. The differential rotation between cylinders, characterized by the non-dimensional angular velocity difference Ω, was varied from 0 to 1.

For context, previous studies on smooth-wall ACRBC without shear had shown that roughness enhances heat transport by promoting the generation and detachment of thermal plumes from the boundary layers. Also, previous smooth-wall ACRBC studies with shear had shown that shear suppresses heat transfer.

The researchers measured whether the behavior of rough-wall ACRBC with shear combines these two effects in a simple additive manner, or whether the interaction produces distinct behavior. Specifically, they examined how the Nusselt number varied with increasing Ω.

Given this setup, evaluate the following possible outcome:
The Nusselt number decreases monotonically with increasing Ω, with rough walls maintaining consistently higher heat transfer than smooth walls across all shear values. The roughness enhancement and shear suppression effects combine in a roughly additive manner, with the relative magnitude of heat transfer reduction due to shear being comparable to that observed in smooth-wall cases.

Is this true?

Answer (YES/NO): NO